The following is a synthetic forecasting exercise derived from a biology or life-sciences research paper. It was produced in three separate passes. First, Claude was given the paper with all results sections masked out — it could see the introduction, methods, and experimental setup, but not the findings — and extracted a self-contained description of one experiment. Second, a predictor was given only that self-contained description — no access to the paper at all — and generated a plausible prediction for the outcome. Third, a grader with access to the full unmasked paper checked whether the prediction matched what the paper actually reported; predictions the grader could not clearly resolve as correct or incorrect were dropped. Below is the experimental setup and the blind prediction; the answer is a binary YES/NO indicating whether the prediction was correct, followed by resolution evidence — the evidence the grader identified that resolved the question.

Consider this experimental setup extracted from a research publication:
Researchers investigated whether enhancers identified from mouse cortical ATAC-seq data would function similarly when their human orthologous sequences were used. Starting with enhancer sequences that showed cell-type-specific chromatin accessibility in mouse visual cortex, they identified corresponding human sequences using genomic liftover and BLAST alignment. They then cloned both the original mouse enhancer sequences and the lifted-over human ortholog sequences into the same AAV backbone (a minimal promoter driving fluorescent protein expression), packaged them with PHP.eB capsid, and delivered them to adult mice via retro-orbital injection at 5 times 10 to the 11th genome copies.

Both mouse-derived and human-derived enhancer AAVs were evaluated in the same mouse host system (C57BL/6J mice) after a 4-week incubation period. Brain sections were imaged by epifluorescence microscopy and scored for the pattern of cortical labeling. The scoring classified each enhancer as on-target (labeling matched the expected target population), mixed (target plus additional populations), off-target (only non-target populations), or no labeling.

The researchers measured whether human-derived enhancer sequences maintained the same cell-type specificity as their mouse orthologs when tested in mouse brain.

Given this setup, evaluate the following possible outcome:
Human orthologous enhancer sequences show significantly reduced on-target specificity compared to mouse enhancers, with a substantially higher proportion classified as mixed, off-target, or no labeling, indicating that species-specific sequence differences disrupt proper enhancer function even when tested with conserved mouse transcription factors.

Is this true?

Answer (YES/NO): NO